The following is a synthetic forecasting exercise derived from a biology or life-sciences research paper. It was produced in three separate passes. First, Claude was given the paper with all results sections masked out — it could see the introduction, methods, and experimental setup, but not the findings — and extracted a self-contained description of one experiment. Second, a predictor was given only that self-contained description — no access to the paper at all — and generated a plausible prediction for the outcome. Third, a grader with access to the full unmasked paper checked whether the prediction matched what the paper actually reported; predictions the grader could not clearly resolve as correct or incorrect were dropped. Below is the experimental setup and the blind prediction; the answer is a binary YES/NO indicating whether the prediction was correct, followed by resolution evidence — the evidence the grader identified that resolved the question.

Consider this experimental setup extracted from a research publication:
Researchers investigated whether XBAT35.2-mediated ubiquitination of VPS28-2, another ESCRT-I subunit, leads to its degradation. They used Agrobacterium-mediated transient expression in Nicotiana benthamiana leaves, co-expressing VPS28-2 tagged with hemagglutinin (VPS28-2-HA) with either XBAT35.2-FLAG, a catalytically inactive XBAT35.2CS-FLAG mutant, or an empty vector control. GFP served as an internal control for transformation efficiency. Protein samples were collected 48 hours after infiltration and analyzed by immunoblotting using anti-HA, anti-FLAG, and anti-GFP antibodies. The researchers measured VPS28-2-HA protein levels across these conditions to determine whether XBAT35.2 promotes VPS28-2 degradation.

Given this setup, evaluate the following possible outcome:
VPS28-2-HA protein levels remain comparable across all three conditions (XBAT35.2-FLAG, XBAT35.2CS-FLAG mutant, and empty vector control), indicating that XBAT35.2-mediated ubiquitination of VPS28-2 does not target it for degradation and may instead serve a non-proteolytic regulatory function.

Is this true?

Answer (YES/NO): YES